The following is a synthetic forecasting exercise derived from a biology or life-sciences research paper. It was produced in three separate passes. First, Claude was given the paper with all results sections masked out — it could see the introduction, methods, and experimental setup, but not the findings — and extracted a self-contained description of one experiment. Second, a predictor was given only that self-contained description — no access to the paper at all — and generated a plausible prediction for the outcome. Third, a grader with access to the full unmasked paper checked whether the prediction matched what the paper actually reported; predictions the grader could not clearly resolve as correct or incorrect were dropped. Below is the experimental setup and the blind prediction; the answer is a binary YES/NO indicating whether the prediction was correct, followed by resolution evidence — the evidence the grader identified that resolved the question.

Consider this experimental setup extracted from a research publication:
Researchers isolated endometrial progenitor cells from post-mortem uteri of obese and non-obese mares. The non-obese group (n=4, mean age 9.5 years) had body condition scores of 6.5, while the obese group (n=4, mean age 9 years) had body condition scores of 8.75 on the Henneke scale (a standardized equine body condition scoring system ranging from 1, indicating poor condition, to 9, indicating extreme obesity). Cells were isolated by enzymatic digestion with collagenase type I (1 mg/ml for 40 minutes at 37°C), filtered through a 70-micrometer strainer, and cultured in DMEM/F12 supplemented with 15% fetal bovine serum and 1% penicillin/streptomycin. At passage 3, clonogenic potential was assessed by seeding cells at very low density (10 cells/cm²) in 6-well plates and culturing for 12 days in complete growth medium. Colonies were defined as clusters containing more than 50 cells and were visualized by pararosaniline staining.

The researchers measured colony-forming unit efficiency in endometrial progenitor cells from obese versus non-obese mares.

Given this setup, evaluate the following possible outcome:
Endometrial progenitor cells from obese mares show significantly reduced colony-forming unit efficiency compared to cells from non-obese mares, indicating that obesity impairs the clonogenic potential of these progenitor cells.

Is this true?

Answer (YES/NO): YES